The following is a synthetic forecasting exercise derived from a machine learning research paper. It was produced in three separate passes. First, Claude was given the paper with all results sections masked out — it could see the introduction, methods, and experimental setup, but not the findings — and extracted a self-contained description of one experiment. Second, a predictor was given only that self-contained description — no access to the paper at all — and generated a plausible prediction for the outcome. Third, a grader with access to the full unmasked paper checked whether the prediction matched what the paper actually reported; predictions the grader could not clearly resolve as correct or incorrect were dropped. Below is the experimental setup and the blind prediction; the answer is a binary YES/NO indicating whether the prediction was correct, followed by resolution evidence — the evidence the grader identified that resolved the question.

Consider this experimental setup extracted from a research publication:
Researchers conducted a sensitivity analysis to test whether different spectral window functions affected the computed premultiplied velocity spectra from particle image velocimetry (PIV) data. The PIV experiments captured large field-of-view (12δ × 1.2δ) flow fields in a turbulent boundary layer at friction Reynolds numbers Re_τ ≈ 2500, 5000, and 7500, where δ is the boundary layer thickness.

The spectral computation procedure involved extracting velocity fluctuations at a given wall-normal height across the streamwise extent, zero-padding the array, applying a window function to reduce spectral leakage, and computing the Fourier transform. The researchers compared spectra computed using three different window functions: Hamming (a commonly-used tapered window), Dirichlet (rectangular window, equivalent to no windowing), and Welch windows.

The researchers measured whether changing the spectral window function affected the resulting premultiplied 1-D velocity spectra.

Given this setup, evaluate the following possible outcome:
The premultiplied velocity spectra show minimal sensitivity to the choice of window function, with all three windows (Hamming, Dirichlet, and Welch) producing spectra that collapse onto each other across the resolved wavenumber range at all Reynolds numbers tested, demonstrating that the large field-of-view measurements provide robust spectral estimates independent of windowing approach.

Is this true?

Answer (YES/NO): NO